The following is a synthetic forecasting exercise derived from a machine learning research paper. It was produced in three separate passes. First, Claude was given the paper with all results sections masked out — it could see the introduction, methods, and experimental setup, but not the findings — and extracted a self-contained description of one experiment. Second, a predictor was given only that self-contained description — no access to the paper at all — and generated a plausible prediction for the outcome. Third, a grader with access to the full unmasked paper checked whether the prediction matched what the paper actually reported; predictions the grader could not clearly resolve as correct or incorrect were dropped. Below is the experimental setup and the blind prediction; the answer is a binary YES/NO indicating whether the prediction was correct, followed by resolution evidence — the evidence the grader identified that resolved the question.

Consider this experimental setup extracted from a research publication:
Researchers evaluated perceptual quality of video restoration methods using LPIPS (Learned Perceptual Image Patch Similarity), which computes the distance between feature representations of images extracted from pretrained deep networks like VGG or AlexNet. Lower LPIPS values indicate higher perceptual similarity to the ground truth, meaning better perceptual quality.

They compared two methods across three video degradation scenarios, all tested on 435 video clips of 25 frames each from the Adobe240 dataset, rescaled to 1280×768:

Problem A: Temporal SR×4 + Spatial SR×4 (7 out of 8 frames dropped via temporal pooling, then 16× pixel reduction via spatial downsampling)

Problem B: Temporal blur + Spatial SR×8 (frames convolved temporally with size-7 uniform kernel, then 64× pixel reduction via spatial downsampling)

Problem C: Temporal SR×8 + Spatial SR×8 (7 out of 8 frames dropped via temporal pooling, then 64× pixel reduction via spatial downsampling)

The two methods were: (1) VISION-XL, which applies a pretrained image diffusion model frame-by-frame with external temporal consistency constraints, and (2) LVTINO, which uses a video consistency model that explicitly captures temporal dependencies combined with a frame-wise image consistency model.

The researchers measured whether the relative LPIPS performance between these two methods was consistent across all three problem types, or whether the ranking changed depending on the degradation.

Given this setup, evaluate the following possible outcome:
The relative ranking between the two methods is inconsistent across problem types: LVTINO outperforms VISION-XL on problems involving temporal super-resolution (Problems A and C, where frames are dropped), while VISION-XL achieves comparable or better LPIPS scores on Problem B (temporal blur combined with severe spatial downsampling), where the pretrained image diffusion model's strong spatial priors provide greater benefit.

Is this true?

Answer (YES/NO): NO